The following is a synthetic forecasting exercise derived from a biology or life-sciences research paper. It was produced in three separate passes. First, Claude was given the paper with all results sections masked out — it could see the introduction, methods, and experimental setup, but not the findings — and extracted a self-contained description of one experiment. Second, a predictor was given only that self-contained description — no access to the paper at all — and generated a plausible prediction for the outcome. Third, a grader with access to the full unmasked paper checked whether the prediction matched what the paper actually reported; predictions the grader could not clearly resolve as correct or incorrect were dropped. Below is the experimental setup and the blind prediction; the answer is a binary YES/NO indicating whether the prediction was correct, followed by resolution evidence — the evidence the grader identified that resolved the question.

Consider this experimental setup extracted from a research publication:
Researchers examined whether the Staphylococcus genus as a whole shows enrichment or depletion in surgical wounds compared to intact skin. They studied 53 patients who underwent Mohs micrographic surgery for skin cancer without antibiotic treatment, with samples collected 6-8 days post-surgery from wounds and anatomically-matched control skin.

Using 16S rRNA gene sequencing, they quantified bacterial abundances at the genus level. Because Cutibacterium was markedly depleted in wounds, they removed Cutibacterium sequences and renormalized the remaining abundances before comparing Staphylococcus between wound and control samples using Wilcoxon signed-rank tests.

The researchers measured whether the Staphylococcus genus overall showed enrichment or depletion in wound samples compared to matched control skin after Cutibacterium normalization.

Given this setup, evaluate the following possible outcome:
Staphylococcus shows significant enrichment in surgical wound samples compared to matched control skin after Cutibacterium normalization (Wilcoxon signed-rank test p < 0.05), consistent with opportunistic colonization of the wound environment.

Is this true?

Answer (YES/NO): NO